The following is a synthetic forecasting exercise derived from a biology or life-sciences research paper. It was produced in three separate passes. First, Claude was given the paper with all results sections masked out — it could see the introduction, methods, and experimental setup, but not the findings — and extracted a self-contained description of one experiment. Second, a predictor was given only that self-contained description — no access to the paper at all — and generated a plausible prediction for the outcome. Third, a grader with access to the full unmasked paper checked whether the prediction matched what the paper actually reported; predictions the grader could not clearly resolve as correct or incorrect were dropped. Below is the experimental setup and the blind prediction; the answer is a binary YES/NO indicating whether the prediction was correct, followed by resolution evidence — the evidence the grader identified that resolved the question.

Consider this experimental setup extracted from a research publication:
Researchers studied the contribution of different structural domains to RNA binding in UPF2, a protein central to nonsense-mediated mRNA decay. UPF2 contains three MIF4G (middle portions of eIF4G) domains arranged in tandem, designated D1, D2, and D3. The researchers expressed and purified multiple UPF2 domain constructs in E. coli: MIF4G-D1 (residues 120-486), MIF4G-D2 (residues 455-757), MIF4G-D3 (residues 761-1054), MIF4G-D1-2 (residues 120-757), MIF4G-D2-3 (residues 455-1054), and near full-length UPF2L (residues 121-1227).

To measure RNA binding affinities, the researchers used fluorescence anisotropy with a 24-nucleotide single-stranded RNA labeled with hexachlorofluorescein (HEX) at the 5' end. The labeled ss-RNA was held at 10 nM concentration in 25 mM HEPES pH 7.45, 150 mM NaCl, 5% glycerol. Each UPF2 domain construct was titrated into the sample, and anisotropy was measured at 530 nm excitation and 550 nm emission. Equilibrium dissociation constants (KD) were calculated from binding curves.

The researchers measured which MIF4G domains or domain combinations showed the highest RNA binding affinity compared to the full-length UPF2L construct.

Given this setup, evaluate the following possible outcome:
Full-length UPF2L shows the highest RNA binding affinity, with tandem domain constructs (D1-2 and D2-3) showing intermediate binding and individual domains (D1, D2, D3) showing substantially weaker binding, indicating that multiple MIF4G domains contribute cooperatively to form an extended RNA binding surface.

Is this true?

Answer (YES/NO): NO